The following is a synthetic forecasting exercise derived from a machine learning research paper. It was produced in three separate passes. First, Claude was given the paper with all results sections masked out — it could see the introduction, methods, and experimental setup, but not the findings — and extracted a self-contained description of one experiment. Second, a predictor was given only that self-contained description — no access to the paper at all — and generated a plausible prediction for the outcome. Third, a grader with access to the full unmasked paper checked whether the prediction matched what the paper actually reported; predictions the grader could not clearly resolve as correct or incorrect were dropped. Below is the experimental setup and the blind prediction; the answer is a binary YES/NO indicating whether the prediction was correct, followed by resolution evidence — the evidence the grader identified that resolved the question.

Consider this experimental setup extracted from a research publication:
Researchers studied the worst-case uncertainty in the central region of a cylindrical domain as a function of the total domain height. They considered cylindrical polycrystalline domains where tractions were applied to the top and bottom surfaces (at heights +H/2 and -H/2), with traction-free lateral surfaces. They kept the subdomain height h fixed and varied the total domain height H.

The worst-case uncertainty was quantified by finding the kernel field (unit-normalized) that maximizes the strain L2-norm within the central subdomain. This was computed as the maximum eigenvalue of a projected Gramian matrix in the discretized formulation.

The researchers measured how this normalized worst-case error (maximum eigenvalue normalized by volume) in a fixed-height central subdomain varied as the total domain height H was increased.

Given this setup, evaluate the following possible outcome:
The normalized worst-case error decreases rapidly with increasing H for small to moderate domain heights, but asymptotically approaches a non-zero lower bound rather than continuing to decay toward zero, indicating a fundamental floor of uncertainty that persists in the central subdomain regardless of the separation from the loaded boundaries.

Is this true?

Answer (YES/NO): NO